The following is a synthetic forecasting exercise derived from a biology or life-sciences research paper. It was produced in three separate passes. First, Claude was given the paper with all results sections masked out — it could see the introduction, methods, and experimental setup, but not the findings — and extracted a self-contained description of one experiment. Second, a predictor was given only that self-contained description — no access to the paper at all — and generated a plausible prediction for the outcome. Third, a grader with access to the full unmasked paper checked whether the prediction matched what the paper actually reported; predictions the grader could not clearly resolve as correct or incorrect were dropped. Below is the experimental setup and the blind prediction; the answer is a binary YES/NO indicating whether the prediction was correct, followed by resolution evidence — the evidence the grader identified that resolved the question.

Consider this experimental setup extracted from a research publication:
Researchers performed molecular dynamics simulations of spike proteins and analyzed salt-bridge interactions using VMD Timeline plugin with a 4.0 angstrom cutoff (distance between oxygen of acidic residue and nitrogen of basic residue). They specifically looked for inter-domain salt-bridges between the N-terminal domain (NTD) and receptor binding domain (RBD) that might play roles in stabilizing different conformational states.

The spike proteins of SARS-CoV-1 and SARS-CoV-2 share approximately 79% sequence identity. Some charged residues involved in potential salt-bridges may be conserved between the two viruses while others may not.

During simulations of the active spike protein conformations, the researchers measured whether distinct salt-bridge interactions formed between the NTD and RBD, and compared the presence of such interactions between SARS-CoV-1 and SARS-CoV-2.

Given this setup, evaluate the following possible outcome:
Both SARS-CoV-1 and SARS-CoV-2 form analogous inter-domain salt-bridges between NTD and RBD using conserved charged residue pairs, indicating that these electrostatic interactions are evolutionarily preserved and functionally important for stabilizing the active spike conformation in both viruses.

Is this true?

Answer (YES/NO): NO